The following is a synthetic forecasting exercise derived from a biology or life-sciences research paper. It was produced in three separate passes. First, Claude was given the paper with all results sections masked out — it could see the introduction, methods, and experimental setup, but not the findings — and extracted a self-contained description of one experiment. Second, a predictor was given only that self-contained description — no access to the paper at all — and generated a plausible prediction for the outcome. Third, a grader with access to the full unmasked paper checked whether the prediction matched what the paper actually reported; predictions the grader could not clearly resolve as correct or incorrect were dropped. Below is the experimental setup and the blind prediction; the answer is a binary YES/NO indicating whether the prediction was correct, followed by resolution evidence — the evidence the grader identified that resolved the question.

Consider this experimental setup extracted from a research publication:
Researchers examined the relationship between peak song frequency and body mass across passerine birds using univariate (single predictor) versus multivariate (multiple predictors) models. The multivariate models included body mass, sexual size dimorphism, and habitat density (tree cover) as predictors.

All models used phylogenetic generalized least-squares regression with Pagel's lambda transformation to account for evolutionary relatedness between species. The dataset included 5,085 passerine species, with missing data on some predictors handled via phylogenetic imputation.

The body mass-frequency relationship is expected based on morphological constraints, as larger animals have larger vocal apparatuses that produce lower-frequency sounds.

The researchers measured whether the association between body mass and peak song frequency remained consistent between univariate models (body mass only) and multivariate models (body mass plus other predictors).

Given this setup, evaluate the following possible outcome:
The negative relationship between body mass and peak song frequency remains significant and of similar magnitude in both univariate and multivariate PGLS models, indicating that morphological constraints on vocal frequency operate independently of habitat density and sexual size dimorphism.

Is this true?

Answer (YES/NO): YES